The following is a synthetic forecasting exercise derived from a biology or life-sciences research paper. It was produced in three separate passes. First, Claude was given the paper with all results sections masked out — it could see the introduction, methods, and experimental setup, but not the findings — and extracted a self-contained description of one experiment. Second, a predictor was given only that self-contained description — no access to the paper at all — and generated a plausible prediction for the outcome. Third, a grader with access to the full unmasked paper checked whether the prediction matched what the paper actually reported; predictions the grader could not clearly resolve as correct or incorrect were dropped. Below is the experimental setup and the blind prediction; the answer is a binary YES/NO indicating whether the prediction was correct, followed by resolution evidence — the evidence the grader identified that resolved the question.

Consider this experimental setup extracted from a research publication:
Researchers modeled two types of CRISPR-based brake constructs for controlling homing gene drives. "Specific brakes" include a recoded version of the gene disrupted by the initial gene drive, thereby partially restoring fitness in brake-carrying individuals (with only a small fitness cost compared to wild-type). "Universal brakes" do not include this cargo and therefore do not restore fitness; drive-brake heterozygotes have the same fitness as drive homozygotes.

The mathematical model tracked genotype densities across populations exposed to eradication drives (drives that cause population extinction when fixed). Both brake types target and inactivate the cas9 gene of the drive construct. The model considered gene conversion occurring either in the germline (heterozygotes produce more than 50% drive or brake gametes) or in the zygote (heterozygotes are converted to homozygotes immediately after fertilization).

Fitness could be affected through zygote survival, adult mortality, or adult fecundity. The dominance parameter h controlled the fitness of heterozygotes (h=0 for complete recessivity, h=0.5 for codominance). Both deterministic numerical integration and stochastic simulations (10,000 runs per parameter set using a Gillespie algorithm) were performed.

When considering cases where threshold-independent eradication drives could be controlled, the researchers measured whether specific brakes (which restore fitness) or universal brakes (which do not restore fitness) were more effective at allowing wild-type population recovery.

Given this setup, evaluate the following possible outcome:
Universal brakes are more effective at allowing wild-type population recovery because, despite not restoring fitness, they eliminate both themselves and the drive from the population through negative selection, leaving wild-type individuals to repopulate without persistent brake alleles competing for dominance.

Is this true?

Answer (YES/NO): NO